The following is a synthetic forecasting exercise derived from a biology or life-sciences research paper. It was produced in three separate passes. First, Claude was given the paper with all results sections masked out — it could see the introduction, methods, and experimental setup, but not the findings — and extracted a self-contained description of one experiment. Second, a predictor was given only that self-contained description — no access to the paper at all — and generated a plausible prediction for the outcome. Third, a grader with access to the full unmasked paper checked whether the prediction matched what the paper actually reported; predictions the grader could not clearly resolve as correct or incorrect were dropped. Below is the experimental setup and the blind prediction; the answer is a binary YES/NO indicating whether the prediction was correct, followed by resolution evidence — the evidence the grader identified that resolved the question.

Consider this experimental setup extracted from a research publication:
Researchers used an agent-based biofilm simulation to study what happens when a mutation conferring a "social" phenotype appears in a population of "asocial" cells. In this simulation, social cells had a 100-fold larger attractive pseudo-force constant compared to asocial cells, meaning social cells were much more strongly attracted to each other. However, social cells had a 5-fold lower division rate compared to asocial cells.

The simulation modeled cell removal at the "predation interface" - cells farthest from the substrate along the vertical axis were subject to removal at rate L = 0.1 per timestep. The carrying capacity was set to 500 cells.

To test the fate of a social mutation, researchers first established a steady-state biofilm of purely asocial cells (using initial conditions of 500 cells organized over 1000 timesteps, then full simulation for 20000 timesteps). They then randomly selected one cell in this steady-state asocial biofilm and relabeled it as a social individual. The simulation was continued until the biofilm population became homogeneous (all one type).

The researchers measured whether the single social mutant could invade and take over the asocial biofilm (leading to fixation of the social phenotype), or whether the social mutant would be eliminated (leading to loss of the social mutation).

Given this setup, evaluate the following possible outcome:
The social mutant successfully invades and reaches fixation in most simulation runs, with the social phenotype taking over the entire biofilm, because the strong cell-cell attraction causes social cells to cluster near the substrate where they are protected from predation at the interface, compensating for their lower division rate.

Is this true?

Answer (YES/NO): YES